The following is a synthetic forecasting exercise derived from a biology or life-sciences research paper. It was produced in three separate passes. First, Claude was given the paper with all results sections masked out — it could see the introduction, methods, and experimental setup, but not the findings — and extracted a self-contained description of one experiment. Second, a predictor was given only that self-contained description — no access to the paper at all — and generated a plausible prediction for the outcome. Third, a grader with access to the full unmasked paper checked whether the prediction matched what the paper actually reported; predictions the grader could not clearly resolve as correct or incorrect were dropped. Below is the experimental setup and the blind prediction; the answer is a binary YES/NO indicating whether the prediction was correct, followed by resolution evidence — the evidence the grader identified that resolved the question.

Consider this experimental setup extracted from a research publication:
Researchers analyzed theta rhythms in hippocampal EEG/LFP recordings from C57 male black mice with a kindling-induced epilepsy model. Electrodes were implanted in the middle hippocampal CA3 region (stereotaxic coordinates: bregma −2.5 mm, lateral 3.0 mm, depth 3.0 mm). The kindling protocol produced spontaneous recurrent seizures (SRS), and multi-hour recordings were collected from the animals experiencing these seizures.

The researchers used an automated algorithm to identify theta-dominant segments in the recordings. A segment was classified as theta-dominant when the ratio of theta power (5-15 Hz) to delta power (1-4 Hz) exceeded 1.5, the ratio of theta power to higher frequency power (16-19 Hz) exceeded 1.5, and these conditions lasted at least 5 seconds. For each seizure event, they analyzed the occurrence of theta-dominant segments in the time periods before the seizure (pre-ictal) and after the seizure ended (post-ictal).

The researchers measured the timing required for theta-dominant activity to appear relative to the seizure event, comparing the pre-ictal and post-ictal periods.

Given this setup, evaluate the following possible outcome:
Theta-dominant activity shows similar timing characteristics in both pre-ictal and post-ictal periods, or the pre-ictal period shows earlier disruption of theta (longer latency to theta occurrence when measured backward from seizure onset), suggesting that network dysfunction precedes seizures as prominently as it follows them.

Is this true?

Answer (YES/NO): NO